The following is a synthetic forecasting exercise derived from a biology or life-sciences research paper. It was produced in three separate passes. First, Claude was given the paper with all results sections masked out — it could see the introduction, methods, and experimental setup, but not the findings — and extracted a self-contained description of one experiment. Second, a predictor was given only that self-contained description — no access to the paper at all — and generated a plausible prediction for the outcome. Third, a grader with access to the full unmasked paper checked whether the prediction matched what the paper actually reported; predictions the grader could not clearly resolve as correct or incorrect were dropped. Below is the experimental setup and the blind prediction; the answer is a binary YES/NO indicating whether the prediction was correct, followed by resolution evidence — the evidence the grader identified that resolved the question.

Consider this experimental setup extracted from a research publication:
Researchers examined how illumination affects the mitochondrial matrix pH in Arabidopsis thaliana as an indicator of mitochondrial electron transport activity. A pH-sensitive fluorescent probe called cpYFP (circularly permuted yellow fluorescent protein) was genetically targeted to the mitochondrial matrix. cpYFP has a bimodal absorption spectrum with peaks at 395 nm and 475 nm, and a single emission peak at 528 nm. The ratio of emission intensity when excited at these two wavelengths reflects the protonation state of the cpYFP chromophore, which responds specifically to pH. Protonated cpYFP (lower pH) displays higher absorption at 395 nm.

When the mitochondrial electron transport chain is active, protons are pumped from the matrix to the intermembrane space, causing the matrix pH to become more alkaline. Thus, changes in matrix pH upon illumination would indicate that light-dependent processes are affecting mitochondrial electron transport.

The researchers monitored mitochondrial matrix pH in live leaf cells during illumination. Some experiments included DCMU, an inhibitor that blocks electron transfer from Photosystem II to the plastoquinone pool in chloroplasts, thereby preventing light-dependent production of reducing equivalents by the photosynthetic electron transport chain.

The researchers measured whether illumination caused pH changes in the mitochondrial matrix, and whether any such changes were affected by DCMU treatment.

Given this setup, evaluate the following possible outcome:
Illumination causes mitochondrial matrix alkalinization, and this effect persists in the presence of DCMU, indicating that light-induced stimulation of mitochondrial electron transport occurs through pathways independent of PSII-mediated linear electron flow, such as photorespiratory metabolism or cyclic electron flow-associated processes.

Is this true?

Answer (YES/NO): NO